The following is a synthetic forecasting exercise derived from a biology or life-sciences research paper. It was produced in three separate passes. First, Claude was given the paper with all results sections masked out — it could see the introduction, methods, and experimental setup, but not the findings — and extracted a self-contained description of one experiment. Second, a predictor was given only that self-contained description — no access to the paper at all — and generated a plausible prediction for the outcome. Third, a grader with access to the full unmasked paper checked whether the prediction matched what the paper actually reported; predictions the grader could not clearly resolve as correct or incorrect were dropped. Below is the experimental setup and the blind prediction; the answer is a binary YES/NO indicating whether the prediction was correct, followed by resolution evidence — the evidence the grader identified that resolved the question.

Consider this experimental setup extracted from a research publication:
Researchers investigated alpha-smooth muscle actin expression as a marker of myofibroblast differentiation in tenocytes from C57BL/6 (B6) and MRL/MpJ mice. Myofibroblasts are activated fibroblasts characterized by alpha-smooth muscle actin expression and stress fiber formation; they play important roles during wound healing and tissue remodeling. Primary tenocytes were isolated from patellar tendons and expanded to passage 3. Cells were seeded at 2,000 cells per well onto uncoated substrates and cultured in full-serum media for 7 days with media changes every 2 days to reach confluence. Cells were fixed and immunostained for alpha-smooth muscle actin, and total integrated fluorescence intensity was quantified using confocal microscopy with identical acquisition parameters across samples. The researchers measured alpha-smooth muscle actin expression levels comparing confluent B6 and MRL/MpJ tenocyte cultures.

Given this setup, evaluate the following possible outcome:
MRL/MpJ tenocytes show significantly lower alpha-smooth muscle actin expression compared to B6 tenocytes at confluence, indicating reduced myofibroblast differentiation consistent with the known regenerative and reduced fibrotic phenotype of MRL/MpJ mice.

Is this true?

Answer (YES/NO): NO